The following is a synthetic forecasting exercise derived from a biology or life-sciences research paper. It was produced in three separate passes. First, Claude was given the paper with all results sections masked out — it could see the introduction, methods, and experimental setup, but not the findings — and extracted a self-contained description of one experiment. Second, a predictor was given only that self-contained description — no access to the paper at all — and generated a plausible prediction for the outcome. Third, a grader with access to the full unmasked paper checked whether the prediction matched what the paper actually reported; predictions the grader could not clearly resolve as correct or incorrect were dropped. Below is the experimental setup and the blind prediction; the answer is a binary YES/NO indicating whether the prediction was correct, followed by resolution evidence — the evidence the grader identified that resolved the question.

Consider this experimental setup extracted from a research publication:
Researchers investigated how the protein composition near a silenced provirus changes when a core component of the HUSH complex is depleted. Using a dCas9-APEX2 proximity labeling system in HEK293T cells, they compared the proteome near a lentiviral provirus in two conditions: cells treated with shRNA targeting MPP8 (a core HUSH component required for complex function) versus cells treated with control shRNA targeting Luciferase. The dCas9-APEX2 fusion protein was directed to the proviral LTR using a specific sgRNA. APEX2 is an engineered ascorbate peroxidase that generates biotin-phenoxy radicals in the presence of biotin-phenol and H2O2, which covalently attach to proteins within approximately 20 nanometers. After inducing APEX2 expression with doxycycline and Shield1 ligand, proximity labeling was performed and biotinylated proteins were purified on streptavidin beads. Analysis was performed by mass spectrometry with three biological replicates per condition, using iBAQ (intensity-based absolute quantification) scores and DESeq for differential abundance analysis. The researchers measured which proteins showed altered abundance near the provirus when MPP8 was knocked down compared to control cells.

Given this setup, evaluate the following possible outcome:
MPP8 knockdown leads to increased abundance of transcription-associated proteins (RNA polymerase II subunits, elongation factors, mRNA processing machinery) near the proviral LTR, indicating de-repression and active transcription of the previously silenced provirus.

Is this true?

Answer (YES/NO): NO